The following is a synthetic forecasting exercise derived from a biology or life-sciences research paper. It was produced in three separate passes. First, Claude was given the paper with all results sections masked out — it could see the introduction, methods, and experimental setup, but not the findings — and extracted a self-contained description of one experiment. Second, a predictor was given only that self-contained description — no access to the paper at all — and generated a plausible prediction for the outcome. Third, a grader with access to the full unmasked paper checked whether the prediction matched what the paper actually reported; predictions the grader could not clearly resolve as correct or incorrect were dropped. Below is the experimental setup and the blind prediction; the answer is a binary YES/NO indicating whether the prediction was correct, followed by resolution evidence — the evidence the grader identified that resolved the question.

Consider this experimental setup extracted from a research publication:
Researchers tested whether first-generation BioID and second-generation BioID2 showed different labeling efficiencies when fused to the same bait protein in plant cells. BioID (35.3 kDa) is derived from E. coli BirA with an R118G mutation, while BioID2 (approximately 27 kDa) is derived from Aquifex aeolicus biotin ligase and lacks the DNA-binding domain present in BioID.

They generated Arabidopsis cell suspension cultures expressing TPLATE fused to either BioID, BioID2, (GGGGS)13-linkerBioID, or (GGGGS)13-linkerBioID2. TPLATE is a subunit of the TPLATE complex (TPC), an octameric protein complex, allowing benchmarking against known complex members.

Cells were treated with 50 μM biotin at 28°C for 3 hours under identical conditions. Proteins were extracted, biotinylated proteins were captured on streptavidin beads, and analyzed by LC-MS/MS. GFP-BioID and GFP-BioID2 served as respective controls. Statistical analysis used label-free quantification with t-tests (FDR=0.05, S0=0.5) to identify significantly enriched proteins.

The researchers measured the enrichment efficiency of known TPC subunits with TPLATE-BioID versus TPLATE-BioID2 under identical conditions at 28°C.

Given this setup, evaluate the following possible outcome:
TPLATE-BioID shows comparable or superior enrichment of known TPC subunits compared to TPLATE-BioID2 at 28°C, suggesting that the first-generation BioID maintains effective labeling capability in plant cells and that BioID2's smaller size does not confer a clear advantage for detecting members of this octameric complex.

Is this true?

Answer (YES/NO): YES